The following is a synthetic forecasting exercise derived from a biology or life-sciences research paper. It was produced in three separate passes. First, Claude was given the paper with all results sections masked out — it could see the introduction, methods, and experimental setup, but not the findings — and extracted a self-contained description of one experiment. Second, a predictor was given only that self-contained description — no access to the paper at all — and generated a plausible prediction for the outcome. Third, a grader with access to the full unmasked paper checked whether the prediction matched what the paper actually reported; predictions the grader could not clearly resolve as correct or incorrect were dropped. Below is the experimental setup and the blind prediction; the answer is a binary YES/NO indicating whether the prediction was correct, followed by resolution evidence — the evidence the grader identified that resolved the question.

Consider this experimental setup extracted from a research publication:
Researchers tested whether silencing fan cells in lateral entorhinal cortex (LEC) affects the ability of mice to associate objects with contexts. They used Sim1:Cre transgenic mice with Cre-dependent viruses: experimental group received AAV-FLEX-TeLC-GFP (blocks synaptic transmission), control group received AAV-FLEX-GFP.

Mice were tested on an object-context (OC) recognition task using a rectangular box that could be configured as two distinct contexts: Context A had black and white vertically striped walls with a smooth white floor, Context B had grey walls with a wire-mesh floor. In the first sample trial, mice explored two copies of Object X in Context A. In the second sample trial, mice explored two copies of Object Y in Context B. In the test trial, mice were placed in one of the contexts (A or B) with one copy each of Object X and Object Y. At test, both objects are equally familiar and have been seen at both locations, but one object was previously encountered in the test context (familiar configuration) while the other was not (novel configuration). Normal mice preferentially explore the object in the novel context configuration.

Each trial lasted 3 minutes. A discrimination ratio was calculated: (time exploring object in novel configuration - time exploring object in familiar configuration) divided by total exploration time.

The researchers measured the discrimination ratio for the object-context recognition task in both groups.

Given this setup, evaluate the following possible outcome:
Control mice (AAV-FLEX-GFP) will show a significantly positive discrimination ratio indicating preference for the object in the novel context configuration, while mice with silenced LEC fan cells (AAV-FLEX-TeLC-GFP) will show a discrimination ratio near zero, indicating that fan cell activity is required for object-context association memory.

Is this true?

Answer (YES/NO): NO